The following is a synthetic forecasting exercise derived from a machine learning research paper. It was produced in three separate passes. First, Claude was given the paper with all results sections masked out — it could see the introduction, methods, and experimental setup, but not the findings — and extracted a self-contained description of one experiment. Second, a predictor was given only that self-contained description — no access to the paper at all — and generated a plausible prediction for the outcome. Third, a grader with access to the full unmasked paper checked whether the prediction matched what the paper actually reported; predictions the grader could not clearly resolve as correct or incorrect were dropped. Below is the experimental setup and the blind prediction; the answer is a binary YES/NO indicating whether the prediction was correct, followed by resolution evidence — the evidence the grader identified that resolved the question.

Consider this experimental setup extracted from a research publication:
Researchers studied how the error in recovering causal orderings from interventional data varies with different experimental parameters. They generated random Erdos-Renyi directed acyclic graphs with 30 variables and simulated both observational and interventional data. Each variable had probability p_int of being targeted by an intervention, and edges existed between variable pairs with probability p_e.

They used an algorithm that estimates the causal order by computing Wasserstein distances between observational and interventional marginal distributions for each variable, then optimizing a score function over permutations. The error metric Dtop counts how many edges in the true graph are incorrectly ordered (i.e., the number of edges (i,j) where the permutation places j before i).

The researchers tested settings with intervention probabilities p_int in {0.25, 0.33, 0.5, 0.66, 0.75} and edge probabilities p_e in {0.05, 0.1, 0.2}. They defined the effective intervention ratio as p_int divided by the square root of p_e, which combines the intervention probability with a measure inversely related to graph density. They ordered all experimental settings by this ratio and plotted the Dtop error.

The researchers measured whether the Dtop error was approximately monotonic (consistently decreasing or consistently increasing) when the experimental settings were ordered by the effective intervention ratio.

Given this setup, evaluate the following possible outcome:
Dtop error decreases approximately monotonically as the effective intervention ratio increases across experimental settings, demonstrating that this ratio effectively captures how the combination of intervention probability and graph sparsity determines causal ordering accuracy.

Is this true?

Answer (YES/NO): YES